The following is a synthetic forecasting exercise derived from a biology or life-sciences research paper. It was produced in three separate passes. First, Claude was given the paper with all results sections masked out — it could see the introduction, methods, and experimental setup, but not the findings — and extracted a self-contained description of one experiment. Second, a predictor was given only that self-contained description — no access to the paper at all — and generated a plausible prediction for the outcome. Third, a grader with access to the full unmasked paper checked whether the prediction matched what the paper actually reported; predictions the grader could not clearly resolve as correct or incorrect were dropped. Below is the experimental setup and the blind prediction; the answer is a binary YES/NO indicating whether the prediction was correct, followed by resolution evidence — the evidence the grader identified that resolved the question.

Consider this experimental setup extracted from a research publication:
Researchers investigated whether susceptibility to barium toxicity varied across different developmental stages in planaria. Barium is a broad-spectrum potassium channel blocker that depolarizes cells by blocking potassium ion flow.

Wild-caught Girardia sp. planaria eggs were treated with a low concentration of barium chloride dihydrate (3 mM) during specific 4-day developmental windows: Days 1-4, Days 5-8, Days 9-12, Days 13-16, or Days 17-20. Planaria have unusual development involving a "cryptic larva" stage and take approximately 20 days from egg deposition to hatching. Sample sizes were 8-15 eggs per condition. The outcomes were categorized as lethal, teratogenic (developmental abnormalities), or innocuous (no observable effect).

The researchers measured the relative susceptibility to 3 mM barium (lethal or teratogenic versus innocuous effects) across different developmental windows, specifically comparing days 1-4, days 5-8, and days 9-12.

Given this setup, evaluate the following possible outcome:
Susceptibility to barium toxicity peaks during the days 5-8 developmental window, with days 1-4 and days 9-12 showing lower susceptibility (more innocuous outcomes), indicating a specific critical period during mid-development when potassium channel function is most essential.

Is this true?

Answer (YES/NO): NO